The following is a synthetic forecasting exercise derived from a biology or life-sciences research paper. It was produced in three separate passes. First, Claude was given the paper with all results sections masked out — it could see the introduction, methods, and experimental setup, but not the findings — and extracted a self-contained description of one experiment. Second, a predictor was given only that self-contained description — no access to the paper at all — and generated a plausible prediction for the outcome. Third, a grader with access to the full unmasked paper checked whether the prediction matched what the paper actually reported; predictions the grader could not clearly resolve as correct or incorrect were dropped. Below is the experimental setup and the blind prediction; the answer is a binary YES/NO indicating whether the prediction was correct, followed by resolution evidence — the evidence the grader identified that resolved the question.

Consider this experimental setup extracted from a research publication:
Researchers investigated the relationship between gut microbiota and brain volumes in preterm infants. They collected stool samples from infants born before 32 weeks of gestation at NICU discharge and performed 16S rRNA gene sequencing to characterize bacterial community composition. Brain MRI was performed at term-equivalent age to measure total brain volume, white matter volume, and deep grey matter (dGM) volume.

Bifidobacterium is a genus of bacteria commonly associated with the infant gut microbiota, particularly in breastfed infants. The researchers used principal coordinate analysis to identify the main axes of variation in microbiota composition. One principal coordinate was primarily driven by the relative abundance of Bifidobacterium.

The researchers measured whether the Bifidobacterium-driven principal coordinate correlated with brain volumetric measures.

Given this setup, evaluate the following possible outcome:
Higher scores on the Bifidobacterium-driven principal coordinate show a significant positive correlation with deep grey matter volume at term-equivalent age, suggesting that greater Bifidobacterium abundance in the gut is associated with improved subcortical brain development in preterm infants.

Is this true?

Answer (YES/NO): NO